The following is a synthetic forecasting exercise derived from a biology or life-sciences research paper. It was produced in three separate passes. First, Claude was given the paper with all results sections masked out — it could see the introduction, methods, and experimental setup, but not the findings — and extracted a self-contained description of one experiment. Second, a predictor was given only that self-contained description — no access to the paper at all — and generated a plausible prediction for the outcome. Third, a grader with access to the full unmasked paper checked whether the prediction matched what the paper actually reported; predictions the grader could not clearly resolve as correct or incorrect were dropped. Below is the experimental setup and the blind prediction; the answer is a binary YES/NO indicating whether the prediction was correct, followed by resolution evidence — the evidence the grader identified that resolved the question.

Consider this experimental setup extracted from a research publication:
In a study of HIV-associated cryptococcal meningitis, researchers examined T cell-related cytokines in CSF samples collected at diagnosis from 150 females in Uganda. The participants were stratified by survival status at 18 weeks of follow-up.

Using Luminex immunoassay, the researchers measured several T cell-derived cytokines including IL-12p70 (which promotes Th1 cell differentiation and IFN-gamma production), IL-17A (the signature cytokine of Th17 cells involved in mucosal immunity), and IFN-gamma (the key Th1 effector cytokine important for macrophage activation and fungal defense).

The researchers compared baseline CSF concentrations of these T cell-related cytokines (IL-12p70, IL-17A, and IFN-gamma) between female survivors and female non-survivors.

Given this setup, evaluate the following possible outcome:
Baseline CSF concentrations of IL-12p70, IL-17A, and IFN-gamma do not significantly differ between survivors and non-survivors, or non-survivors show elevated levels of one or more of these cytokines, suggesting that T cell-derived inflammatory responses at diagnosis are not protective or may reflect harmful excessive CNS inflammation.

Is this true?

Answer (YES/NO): NO